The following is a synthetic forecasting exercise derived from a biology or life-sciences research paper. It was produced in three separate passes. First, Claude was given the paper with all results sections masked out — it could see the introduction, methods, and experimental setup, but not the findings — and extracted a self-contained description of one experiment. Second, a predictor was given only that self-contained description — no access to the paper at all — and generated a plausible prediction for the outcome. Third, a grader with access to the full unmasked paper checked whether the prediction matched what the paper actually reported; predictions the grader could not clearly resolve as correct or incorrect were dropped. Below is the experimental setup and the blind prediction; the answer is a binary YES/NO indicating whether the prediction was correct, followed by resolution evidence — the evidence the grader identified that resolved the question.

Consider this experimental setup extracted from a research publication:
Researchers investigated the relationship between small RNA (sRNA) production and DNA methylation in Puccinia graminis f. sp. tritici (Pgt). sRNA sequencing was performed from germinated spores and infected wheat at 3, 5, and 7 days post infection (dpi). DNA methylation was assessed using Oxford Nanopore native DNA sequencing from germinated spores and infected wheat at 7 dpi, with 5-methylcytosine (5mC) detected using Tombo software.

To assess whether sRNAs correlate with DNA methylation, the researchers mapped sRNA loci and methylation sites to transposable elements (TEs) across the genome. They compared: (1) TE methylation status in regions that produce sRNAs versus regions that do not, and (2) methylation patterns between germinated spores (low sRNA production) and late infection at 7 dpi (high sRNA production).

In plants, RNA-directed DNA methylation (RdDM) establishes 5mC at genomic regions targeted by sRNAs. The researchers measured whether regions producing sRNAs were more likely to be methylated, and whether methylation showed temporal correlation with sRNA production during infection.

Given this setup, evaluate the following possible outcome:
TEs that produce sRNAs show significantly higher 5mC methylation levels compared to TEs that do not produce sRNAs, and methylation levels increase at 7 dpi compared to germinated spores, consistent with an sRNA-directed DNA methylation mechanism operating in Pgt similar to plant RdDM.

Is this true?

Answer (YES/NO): NO